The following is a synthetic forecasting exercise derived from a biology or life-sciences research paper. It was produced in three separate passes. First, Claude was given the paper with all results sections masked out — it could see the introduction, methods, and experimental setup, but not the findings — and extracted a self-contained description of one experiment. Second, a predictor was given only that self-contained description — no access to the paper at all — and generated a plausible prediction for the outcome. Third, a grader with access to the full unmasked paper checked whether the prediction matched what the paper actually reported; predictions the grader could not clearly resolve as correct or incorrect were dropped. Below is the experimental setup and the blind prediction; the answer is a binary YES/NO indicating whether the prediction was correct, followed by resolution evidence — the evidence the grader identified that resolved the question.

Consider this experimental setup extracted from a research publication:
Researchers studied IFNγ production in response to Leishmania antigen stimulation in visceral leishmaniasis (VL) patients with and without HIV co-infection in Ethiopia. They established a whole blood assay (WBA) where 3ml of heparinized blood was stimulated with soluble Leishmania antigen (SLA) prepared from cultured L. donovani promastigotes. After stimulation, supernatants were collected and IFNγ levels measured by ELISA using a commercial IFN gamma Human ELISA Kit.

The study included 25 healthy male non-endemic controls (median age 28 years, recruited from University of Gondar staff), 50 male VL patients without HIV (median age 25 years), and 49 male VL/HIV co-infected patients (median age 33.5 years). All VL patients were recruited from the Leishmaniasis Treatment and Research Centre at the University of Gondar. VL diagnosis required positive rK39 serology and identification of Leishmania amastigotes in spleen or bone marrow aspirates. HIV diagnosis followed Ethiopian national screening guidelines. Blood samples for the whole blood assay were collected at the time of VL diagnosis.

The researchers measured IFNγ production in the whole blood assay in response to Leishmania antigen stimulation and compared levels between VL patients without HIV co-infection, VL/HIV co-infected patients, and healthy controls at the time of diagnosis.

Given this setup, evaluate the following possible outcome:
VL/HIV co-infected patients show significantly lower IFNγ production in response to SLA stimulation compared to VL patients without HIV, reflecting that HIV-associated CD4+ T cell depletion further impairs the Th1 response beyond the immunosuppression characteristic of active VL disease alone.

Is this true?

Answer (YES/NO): NO